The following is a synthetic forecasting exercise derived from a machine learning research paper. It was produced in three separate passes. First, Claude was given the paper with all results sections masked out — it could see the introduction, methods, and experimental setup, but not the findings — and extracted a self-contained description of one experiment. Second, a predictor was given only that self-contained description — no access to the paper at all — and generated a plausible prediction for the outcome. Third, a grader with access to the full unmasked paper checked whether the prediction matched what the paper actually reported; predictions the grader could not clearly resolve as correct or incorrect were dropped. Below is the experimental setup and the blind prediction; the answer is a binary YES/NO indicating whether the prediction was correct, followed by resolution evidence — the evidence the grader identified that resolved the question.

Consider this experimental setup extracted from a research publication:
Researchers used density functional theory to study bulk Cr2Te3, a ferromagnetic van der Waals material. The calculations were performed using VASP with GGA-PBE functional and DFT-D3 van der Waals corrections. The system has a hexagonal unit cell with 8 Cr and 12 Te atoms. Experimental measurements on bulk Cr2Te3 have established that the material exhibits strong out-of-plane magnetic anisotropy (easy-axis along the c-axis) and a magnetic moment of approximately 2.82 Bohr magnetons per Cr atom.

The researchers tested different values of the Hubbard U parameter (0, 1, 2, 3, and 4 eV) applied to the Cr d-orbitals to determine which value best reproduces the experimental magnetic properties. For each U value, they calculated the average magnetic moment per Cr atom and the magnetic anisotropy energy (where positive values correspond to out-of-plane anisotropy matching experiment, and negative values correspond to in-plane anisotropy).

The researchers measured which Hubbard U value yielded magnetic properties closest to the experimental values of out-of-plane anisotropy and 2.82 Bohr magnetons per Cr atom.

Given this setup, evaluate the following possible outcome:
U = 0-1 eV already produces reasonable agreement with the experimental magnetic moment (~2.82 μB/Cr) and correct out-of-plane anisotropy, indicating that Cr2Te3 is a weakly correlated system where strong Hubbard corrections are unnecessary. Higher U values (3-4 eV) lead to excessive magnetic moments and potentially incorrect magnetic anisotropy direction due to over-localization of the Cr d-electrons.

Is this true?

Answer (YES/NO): YES